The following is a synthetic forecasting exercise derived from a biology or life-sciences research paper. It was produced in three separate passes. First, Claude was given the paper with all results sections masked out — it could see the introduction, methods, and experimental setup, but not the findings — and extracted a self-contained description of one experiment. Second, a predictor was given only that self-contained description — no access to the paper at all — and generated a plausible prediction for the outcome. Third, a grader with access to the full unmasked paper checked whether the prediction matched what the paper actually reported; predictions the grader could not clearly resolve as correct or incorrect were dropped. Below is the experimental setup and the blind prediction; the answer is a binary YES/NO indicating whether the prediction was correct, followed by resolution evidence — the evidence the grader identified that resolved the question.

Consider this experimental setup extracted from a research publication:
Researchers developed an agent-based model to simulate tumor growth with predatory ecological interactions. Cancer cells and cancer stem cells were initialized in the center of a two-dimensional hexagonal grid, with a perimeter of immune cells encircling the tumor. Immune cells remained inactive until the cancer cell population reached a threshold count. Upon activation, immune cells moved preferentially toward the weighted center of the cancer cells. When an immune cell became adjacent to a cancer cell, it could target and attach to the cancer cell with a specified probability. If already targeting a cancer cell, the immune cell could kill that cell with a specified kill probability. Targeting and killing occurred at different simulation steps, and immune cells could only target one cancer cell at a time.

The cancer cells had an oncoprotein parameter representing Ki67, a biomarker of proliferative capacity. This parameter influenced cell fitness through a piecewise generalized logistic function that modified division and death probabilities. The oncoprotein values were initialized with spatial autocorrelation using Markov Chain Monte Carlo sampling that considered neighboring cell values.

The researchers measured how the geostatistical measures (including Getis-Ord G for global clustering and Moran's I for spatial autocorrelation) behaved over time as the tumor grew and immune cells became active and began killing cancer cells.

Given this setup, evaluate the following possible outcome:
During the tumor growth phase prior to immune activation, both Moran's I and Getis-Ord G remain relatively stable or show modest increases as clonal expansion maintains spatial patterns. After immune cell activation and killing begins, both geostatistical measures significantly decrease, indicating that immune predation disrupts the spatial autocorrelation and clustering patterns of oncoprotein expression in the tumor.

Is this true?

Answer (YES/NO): NO